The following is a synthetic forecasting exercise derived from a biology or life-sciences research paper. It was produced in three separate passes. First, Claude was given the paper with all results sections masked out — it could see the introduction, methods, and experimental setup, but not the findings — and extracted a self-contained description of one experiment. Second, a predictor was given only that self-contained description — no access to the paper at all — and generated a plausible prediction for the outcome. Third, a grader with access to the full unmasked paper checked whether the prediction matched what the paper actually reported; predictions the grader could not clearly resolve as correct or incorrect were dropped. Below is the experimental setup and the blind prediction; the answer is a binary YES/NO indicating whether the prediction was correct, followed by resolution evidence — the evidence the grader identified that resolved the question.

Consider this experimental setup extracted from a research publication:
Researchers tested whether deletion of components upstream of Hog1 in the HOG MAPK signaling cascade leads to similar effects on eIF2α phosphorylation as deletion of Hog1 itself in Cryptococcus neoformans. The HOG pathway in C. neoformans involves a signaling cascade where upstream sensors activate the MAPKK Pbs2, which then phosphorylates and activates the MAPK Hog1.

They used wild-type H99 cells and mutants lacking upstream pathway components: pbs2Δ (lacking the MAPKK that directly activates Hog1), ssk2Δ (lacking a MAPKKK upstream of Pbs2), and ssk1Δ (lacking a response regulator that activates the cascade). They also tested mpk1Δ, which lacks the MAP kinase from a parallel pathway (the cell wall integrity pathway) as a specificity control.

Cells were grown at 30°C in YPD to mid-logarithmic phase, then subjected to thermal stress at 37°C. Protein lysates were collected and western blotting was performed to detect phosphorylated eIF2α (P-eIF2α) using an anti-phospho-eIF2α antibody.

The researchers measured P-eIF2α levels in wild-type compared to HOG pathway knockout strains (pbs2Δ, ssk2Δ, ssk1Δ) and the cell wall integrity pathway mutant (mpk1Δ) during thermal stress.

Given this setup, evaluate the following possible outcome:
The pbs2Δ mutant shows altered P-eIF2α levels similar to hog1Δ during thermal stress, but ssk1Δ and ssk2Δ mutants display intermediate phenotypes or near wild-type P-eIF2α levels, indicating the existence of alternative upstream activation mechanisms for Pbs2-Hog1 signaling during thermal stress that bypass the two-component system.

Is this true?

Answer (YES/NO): NO